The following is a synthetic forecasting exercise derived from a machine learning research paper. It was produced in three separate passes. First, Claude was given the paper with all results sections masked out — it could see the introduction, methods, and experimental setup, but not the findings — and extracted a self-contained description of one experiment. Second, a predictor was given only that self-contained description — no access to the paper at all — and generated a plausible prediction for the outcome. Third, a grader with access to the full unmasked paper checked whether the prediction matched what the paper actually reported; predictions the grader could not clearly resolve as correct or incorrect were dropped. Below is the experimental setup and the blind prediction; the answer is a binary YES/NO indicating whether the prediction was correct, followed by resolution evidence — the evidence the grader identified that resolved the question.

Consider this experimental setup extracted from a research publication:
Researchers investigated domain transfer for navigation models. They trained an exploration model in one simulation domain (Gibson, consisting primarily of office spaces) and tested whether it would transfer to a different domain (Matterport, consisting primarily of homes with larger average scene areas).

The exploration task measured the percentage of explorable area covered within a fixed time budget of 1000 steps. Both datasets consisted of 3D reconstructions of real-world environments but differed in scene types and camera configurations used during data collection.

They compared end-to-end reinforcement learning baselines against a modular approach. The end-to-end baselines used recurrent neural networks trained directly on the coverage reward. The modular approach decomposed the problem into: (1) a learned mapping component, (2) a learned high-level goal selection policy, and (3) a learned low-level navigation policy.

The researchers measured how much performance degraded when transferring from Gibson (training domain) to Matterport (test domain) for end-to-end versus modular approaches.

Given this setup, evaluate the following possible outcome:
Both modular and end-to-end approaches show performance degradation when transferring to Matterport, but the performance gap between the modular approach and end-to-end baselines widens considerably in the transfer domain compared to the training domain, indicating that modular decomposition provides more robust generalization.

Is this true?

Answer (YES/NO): NO